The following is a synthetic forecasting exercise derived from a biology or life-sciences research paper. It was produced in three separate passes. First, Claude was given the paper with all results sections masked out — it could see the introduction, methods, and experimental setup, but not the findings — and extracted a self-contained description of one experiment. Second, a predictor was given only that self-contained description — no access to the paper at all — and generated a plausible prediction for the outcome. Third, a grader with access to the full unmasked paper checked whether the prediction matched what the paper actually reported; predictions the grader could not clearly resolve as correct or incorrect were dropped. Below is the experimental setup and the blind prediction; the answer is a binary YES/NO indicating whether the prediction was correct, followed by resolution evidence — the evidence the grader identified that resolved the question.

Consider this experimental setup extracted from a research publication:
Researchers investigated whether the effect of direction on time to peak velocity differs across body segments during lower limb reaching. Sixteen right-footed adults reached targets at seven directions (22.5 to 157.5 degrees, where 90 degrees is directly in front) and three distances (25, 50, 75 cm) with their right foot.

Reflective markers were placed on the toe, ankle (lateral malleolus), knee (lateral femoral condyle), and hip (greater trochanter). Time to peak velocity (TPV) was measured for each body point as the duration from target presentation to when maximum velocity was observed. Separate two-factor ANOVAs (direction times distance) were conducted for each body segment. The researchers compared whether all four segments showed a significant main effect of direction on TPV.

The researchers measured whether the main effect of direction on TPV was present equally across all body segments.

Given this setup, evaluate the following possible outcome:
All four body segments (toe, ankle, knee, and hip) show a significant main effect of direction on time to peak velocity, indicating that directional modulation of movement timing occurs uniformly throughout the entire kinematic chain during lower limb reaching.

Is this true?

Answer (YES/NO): NO